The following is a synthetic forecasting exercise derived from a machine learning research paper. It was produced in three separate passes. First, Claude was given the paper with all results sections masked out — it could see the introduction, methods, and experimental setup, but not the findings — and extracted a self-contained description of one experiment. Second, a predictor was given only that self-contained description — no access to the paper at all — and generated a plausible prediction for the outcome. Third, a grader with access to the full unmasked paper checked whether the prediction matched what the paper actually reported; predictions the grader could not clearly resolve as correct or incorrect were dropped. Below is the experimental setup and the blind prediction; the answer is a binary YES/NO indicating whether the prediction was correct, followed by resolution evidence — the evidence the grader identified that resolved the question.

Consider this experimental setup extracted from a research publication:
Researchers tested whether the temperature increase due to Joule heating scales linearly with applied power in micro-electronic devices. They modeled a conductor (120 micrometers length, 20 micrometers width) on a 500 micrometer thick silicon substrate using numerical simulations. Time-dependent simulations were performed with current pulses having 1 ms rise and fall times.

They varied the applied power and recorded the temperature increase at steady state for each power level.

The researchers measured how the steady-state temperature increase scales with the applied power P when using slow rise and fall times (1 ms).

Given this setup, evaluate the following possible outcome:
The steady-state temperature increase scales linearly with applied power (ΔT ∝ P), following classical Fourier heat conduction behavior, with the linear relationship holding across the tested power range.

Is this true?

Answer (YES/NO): YES